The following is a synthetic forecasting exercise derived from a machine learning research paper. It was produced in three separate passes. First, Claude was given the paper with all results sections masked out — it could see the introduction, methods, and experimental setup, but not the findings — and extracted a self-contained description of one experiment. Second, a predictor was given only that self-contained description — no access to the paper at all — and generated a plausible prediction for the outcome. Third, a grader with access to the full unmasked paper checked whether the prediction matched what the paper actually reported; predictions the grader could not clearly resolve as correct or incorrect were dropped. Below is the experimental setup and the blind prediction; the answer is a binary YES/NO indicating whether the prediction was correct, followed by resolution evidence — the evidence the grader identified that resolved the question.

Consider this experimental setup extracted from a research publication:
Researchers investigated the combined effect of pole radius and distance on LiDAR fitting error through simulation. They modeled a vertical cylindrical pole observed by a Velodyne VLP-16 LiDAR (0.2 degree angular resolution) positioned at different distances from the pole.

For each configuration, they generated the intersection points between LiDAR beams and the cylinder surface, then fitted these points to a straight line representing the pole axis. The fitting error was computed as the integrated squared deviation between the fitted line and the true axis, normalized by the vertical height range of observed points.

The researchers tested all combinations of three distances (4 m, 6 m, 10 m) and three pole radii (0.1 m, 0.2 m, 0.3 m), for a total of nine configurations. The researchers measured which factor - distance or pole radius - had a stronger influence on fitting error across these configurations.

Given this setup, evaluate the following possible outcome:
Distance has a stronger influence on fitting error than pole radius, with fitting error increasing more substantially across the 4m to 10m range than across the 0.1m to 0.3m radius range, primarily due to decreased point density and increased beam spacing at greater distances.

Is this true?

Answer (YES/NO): NO